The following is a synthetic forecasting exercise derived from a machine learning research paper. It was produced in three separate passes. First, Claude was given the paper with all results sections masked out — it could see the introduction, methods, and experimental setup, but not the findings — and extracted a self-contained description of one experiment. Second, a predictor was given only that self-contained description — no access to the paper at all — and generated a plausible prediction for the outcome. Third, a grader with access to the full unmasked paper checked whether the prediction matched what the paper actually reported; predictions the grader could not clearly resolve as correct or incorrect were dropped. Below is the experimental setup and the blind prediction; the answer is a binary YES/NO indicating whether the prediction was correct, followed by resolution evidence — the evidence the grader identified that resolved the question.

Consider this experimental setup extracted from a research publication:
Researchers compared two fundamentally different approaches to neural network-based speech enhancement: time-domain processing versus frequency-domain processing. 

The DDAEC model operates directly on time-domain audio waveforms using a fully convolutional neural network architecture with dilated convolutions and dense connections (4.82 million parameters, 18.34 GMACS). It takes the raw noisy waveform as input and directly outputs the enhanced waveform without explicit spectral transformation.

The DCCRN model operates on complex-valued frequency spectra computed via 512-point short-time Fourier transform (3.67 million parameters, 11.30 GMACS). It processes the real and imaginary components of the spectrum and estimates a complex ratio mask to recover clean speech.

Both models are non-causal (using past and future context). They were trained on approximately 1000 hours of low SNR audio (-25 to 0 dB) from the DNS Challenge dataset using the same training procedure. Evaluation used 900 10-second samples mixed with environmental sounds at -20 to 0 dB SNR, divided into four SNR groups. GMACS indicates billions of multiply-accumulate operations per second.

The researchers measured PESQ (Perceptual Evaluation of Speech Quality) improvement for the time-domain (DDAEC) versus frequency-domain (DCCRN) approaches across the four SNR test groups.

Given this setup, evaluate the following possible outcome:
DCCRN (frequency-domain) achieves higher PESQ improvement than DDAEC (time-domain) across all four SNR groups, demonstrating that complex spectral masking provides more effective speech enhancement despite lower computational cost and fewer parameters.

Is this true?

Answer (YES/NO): YES